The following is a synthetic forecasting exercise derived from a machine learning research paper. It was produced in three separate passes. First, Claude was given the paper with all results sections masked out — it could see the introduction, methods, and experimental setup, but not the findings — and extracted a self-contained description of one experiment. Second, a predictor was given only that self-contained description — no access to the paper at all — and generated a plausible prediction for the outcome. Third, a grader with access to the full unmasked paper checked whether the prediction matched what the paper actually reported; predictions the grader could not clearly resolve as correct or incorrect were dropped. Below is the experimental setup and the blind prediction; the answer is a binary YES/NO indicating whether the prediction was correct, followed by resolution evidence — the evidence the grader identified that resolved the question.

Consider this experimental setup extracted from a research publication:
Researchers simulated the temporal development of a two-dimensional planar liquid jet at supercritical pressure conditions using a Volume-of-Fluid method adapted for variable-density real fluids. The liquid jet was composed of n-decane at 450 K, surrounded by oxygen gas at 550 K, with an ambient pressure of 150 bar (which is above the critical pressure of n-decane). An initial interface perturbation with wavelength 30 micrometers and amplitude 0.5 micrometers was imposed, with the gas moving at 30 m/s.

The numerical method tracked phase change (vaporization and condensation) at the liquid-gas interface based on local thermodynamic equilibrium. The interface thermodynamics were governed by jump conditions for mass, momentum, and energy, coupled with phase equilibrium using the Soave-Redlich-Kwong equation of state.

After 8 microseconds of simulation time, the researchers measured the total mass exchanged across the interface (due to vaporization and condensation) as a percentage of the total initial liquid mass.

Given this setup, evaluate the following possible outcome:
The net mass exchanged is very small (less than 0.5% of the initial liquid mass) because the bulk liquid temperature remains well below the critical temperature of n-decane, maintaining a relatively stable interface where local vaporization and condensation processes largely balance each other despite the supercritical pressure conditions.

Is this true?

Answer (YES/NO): YES